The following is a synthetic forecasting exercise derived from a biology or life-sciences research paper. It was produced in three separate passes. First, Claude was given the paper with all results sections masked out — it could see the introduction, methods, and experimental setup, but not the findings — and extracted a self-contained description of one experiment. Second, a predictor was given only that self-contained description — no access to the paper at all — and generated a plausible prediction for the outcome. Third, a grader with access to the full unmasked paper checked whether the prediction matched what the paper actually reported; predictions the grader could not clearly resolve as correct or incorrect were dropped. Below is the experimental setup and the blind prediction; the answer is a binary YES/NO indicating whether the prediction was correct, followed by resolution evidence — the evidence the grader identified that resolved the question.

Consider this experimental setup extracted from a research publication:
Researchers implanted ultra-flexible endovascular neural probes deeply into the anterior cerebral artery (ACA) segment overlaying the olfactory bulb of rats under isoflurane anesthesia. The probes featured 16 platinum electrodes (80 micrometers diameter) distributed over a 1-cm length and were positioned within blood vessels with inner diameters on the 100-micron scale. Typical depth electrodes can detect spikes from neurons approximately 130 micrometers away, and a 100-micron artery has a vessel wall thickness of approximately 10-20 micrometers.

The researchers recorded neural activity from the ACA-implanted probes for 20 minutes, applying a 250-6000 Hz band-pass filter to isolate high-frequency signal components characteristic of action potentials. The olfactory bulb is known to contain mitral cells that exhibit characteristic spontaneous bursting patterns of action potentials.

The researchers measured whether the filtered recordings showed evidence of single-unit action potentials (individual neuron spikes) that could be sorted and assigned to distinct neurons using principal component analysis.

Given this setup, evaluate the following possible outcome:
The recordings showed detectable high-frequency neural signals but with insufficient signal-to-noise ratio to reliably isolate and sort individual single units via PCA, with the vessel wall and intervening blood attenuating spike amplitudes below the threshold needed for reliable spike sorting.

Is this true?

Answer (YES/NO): NO